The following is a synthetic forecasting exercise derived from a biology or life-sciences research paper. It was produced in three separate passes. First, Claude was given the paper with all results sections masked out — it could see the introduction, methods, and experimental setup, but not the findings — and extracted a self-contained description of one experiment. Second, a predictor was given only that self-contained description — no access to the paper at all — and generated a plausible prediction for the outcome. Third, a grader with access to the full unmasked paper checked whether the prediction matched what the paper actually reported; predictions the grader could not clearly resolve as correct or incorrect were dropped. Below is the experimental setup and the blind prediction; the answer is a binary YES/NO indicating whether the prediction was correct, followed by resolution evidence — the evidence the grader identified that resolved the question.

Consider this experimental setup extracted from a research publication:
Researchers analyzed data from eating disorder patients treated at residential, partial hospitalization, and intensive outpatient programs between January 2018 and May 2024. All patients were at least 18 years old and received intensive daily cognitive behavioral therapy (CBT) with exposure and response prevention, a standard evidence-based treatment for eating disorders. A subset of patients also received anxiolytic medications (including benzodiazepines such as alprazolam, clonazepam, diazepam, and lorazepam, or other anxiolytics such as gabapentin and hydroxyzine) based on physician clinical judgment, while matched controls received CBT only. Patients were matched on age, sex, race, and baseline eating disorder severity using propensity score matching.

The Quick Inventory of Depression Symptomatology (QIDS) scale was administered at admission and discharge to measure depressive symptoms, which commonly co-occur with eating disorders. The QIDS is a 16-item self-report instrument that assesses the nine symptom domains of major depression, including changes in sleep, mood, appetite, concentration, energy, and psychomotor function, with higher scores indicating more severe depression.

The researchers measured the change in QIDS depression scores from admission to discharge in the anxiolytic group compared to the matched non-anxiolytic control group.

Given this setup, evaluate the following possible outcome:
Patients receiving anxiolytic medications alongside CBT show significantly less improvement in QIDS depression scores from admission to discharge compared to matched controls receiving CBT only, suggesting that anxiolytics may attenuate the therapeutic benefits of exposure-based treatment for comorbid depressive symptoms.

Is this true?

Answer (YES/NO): NO